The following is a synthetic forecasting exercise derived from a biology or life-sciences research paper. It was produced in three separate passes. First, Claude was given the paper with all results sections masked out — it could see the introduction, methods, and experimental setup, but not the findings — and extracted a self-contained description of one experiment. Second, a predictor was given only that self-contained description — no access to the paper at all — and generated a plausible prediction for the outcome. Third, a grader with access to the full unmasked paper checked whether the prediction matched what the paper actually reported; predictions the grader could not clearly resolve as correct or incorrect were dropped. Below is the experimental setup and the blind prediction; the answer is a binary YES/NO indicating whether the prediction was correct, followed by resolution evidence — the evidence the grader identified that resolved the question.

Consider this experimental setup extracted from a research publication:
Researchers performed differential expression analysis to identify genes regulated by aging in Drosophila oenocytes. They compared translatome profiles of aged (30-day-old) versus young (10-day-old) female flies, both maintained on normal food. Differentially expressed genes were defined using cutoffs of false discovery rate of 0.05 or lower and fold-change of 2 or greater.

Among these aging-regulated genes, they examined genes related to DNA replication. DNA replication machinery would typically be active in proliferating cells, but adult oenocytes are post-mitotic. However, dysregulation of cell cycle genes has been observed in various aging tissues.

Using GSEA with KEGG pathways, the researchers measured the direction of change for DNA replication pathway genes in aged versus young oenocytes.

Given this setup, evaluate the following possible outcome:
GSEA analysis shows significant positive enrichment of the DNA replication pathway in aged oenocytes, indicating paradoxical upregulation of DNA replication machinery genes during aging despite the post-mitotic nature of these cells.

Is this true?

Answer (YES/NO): YES